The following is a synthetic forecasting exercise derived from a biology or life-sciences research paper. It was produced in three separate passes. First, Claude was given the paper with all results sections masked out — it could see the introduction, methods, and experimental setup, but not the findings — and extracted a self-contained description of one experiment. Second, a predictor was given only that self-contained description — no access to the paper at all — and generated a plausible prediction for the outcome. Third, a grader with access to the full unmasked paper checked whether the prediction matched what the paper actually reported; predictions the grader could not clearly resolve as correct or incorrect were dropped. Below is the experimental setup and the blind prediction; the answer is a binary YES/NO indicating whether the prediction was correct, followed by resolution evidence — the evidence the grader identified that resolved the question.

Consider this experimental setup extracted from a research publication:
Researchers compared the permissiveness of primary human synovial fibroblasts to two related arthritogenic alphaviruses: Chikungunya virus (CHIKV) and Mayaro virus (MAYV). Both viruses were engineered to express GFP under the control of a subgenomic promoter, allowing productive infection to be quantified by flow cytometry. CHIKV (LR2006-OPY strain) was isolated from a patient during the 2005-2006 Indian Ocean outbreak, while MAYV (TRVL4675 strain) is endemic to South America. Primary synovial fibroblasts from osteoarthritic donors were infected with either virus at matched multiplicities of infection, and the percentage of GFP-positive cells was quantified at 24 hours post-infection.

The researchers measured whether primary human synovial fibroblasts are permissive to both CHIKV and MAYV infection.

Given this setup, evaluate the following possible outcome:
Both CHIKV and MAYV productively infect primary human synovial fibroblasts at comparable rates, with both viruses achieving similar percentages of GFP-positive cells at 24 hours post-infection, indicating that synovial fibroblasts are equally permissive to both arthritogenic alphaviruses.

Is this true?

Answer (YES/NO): NO